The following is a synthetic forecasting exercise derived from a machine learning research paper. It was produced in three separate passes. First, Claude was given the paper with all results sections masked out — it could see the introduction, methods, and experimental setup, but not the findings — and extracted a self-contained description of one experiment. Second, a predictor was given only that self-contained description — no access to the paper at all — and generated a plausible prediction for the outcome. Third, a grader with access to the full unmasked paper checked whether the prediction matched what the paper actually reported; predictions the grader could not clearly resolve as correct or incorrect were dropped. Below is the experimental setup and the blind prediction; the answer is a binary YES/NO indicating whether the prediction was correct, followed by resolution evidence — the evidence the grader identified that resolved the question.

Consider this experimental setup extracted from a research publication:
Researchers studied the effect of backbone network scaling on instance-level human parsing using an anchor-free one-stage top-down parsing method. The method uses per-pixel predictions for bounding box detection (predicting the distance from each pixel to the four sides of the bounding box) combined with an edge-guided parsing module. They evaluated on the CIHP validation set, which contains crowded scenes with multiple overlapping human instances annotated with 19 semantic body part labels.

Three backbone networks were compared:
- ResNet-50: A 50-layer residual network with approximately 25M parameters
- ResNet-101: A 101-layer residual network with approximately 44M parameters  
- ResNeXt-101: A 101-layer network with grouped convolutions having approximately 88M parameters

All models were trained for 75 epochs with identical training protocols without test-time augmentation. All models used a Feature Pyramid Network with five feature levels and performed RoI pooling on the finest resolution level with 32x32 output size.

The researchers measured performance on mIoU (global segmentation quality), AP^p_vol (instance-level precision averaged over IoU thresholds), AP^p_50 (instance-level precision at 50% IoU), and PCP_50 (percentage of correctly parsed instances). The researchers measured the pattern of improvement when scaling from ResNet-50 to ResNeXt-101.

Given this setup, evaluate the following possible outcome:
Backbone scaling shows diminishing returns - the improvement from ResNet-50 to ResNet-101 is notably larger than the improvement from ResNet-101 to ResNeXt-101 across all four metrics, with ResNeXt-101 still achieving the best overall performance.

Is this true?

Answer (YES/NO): YES